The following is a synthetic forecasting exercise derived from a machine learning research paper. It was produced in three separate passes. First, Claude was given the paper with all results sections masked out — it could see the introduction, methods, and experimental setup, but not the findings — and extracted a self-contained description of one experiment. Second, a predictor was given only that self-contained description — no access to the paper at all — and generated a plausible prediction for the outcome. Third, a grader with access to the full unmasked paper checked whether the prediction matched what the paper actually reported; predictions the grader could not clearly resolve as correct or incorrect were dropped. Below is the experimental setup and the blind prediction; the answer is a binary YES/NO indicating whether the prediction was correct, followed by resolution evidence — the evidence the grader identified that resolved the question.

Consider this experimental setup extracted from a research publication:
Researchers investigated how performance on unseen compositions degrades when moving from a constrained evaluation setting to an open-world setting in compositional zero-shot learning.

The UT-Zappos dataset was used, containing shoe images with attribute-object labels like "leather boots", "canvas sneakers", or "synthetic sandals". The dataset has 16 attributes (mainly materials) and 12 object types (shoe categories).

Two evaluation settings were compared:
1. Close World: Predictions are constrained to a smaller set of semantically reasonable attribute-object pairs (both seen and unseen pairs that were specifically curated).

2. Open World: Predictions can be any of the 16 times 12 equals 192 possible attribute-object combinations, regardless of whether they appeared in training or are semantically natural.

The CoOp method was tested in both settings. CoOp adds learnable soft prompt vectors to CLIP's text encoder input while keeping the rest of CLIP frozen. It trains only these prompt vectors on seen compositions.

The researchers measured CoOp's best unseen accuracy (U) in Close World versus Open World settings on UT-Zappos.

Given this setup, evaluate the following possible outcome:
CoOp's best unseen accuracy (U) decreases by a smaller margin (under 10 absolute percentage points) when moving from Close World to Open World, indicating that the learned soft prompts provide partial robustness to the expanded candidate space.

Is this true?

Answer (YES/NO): NO